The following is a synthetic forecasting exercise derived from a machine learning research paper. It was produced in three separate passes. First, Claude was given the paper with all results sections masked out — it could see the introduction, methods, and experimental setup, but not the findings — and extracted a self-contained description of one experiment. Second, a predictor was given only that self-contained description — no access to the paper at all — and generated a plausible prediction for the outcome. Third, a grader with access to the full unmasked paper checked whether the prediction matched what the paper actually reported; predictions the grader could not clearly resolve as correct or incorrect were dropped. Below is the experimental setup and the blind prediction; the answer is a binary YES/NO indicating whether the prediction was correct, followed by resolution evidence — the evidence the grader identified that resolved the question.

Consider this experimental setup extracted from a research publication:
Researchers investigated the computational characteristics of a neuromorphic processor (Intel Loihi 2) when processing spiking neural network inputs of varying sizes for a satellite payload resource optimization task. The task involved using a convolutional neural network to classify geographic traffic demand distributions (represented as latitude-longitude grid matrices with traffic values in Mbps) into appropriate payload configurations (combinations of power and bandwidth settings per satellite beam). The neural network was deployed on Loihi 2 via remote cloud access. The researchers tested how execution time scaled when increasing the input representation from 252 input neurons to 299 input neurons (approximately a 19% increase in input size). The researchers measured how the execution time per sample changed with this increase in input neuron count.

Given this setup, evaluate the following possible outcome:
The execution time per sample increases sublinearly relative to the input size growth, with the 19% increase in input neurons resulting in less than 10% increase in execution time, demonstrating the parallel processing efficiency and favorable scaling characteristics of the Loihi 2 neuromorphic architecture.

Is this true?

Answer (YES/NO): NO